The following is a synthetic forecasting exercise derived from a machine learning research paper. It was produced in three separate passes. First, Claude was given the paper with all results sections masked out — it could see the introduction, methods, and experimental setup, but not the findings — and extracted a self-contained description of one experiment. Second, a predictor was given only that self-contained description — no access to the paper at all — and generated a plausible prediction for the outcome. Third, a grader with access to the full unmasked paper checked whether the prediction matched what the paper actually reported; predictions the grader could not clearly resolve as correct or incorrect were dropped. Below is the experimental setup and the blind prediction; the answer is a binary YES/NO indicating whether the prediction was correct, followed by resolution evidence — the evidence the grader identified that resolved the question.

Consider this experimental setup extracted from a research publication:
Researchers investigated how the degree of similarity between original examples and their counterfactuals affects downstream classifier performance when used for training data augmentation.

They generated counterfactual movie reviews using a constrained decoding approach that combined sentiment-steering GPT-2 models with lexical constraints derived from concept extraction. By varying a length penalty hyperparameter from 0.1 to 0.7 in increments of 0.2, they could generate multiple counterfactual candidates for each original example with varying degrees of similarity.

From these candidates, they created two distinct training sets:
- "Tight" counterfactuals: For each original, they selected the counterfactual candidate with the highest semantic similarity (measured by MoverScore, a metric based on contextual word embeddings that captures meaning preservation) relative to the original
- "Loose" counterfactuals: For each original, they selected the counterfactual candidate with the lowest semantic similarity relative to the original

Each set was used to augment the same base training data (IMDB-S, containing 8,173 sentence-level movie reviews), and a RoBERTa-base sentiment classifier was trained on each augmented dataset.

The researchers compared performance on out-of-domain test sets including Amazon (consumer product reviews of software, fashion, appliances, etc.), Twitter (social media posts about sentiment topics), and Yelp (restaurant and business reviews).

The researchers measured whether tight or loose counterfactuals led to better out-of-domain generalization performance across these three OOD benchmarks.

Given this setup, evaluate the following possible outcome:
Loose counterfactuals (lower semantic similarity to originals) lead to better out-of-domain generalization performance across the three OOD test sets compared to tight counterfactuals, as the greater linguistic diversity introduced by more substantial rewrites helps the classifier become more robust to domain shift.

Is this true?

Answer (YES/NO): NO